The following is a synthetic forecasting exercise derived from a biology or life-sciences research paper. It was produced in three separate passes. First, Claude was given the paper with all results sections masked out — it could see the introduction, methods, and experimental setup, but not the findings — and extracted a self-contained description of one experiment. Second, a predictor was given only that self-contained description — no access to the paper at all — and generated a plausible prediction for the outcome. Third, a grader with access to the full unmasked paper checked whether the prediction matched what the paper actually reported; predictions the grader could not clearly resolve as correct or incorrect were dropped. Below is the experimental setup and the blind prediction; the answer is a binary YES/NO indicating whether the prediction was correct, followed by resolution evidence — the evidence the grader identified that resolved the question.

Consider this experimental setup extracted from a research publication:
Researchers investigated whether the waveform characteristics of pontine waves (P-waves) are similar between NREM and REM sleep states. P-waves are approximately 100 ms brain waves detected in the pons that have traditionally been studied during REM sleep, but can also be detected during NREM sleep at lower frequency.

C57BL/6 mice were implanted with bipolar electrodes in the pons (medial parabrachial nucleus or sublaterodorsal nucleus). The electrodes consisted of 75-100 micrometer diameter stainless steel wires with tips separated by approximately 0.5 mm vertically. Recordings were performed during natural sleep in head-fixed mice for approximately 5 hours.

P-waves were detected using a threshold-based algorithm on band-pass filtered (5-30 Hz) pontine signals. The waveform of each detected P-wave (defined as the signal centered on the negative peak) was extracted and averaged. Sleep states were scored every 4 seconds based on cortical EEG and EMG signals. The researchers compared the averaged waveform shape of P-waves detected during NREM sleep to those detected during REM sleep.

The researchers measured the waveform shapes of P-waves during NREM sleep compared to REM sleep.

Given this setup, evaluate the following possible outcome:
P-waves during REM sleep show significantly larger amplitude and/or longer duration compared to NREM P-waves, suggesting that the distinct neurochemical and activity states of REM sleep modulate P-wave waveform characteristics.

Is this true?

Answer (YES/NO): NO